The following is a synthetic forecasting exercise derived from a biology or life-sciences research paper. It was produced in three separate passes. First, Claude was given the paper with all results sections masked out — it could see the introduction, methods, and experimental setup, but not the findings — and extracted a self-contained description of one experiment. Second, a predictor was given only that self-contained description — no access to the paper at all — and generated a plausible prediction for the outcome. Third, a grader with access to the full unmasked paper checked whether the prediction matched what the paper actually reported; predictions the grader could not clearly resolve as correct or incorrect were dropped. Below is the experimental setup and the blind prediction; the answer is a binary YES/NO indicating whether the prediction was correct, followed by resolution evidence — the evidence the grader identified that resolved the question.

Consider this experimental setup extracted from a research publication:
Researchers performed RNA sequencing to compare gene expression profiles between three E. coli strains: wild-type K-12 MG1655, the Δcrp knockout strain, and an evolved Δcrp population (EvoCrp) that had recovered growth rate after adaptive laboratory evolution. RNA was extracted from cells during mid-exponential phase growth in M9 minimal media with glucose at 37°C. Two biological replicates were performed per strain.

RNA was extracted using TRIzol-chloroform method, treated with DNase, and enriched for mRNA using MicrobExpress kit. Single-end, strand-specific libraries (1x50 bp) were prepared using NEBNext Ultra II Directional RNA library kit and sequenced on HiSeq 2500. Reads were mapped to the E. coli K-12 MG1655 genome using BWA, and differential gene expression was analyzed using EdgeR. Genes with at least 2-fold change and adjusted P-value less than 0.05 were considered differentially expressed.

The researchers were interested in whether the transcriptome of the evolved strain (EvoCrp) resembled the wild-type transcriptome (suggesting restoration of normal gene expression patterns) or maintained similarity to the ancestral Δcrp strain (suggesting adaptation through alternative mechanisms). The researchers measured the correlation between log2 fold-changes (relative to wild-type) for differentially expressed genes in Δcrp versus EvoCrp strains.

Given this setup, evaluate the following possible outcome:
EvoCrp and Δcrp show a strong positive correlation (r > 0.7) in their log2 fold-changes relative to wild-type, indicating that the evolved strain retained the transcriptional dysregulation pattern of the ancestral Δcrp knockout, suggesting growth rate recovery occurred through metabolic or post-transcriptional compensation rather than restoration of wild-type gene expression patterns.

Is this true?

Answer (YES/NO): NO